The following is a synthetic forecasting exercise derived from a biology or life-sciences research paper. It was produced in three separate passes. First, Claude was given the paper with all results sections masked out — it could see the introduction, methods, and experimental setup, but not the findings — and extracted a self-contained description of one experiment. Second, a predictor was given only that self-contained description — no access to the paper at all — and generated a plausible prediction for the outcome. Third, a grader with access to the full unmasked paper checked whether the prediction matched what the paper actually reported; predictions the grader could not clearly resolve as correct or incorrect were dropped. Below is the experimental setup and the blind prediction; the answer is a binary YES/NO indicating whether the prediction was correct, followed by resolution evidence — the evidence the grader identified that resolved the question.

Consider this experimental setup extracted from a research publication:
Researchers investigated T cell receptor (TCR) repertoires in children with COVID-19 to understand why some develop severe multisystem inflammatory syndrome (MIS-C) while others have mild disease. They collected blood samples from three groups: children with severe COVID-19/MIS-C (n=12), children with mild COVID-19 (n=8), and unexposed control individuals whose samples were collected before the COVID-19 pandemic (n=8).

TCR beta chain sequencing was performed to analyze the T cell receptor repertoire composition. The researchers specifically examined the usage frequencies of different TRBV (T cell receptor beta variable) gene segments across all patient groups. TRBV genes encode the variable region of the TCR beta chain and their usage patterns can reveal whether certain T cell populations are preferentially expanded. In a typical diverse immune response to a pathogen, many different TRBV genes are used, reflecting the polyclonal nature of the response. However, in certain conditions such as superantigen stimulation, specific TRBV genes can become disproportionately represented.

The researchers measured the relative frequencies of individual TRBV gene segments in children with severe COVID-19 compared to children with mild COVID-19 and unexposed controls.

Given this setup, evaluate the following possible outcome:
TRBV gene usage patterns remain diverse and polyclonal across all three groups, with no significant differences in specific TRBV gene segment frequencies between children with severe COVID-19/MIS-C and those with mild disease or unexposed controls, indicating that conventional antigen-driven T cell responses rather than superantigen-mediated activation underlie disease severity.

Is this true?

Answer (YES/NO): NO